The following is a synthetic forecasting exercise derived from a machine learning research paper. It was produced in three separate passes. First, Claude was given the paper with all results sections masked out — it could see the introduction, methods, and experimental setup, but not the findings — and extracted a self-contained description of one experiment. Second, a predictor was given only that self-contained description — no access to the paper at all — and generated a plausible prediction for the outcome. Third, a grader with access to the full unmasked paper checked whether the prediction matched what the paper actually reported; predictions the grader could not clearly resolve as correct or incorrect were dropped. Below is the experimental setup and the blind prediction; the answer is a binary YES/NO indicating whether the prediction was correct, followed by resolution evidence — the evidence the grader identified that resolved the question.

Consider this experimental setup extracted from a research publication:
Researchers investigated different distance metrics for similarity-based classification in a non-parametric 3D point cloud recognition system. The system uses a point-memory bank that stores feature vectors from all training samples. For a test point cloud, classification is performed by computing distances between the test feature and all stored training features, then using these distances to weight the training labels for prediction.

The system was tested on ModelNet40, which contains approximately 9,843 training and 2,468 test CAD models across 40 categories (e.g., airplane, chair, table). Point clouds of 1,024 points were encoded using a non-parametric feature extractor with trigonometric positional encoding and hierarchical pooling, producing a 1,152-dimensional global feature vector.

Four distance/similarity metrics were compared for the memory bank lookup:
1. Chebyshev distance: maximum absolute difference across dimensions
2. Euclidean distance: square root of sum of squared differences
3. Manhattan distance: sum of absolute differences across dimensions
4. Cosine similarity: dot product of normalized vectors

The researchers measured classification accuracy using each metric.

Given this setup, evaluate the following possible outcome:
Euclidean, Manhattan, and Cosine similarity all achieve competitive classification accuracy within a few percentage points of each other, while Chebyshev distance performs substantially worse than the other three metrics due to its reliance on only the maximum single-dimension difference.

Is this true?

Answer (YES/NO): YES